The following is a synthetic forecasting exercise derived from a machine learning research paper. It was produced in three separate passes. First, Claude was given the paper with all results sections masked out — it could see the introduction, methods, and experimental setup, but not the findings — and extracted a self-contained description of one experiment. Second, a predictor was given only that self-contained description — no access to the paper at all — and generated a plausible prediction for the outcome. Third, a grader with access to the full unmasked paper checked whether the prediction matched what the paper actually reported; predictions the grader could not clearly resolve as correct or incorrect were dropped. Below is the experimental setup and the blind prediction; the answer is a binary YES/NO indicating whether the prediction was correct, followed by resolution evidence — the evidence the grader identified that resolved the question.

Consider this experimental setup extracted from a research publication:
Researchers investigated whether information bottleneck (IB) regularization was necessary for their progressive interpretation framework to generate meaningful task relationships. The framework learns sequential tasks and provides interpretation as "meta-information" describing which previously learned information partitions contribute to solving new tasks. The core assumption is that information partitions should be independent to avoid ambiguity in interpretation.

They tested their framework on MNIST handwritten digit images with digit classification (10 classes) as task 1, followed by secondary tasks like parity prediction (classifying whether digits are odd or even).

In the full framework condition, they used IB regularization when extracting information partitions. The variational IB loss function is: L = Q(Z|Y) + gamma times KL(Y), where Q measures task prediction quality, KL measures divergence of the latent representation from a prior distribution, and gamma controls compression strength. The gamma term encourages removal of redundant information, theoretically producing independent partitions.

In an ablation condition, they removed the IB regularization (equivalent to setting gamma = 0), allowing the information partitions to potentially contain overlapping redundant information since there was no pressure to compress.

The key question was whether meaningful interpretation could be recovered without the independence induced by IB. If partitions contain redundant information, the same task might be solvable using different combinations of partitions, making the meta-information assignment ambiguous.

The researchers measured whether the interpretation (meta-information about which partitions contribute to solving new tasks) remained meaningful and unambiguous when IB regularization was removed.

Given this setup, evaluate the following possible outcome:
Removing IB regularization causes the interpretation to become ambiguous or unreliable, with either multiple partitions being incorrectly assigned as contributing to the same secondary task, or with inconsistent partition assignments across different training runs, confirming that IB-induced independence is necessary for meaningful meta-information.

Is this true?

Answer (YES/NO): NO